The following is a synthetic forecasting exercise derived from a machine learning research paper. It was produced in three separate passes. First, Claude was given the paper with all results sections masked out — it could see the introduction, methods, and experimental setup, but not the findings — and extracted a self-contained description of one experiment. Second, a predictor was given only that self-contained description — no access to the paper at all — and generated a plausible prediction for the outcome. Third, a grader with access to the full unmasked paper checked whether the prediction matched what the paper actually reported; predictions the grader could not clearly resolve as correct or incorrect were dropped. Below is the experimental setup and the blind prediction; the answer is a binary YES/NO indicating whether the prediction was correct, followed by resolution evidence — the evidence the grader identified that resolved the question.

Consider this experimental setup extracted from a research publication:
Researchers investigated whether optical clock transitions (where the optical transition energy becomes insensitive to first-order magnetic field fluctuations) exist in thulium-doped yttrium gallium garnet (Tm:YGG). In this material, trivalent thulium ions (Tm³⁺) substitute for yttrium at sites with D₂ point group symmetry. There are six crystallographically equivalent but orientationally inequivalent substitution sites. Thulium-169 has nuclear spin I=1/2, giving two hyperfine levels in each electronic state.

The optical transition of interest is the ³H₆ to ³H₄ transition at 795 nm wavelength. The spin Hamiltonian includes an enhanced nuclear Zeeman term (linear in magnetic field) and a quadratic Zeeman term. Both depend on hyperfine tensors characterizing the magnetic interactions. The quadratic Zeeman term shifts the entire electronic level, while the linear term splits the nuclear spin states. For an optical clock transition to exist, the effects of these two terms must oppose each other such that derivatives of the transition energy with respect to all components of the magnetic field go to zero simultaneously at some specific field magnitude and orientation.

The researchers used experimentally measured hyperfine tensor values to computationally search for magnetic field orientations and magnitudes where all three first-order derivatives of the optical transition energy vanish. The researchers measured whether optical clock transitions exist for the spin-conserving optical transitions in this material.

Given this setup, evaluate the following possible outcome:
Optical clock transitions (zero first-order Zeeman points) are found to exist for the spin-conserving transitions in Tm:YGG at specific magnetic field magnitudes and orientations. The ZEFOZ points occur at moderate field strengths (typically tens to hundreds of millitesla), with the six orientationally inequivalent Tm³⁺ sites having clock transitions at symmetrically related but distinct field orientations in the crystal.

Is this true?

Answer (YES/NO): YES